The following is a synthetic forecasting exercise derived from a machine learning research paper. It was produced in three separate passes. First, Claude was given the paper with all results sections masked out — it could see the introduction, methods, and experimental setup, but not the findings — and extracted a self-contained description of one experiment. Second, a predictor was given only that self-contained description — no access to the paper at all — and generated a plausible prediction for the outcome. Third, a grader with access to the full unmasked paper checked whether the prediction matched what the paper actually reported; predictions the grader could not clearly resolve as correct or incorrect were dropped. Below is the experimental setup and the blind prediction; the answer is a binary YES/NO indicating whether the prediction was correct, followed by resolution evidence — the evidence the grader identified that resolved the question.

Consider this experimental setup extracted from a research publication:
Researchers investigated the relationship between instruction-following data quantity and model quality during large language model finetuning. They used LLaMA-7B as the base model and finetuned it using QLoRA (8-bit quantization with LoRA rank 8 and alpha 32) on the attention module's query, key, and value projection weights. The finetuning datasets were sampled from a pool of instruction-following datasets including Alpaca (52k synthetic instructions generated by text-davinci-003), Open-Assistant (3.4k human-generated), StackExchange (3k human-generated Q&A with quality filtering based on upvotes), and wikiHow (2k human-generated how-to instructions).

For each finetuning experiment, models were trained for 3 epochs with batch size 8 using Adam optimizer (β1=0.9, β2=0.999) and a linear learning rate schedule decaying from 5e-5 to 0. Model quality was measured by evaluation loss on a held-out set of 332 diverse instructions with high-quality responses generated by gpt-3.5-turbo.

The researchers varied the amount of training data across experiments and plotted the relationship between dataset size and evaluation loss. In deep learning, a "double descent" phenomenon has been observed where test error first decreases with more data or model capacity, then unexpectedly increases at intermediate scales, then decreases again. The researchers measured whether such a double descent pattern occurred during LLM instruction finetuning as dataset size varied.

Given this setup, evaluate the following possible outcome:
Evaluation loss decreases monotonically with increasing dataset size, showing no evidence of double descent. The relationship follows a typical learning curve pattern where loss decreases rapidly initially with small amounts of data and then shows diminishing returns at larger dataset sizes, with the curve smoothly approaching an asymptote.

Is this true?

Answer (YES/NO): NO